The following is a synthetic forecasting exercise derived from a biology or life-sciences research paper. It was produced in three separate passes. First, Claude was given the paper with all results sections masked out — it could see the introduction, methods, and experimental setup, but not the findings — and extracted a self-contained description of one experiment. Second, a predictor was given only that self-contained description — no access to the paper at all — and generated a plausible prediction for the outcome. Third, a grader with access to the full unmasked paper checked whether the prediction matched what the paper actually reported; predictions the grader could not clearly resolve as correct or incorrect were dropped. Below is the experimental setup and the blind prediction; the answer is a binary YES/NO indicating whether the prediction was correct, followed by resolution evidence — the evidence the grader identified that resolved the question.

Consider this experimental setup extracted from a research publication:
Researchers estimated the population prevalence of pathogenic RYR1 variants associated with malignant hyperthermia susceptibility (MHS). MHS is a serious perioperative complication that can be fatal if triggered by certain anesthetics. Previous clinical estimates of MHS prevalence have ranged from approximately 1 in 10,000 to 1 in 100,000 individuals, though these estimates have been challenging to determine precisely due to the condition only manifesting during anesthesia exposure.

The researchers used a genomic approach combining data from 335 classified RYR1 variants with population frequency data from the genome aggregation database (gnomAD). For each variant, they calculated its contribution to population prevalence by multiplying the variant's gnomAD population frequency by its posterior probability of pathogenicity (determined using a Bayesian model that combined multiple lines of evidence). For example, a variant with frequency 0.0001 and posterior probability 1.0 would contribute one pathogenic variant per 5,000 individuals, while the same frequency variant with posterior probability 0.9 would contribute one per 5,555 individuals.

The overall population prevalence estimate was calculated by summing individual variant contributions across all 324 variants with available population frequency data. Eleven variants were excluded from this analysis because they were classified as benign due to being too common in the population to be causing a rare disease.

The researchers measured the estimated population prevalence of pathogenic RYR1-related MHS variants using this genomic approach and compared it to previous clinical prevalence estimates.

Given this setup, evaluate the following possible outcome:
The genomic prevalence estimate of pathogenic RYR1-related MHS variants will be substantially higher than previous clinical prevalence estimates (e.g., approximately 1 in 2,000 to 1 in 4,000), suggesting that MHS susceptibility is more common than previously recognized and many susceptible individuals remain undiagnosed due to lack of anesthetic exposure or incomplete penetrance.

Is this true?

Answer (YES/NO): NO